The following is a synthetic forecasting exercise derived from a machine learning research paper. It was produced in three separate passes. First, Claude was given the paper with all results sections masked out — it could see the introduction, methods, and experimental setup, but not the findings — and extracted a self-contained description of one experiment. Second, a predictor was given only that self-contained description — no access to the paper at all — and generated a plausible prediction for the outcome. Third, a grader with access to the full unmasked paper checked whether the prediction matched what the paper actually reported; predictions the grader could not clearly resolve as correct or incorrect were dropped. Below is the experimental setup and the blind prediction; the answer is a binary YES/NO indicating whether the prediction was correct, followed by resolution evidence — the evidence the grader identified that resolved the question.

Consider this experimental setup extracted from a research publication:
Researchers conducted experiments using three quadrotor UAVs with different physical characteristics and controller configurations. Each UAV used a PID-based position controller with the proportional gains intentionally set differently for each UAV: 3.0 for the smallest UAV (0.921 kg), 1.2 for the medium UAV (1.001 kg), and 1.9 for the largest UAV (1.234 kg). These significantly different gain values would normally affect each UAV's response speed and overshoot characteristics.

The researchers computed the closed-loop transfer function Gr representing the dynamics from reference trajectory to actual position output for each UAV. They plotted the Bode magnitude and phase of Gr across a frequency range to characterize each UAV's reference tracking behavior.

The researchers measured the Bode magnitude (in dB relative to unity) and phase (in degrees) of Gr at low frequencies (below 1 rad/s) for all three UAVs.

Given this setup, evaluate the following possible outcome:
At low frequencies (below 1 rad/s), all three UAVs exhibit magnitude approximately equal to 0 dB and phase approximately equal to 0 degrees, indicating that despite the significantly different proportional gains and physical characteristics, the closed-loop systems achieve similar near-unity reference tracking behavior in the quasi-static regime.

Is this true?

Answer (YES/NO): YES